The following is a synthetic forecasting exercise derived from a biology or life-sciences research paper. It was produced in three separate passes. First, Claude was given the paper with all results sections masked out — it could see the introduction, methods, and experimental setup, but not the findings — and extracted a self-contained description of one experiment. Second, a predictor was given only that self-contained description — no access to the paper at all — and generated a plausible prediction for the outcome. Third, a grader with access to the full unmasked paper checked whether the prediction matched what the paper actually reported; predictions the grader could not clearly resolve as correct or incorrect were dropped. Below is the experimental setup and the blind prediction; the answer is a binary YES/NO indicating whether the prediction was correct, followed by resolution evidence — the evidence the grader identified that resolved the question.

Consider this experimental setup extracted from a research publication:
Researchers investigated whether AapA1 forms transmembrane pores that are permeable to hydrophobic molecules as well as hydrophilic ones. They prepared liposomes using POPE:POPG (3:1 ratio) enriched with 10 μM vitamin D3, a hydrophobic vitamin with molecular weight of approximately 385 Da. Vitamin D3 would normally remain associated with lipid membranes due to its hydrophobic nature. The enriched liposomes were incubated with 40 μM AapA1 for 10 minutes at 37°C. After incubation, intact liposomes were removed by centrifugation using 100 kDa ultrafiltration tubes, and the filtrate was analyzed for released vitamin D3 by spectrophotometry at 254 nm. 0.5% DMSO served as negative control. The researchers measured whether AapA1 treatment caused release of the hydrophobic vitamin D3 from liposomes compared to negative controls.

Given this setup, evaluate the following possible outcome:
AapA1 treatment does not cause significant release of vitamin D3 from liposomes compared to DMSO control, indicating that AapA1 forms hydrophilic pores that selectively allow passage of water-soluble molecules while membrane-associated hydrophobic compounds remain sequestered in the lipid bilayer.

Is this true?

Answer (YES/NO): NO